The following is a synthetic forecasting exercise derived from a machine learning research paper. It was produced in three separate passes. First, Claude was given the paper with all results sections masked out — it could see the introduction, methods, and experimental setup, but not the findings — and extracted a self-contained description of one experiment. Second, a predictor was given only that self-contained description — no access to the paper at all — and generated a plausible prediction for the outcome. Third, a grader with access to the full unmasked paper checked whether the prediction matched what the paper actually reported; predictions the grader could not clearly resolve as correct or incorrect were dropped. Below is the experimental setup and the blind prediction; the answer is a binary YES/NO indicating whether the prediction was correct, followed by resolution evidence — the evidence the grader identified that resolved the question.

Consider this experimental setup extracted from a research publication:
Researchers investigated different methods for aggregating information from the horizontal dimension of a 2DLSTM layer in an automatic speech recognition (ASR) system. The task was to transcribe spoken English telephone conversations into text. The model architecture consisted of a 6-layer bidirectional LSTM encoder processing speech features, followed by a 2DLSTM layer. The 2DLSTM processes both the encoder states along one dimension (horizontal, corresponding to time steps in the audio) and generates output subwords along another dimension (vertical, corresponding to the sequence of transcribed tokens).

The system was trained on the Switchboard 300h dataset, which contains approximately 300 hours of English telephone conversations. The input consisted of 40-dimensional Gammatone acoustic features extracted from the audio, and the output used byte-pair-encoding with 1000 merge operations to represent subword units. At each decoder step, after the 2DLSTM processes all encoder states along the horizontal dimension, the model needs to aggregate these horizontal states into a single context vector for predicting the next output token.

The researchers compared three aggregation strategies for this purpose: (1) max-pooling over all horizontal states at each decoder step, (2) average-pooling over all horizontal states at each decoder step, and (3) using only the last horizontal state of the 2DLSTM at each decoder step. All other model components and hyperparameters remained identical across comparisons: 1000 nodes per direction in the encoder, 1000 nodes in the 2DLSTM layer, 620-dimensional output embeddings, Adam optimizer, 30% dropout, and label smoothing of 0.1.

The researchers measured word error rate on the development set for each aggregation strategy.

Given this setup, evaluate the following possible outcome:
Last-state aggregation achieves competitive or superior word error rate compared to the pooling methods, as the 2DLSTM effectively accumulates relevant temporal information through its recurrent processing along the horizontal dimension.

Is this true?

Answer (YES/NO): NO